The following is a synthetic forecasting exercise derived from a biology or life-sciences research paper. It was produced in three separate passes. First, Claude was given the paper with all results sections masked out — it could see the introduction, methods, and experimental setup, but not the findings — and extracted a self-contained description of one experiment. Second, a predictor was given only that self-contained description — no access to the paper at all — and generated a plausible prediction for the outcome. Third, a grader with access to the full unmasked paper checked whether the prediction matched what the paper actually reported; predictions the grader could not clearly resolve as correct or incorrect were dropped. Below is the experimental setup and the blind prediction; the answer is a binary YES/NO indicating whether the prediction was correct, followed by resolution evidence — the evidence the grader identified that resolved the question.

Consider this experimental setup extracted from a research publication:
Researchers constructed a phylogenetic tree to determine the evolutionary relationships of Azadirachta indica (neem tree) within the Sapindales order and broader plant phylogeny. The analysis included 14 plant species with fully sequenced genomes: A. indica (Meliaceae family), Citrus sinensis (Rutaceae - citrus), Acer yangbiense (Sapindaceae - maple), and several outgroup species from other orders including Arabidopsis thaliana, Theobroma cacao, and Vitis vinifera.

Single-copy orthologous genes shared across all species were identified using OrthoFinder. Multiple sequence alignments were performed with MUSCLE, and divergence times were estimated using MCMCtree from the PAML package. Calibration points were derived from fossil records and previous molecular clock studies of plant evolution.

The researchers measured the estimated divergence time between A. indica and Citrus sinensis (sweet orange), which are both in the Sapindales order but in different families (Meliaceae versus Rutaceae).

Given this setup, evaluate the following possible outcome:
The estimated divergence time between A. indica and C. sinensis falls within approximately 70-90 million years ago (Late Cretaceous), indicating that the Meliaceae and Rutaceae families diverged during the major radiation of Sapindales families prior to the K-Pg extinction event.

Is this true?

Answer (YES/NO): NO